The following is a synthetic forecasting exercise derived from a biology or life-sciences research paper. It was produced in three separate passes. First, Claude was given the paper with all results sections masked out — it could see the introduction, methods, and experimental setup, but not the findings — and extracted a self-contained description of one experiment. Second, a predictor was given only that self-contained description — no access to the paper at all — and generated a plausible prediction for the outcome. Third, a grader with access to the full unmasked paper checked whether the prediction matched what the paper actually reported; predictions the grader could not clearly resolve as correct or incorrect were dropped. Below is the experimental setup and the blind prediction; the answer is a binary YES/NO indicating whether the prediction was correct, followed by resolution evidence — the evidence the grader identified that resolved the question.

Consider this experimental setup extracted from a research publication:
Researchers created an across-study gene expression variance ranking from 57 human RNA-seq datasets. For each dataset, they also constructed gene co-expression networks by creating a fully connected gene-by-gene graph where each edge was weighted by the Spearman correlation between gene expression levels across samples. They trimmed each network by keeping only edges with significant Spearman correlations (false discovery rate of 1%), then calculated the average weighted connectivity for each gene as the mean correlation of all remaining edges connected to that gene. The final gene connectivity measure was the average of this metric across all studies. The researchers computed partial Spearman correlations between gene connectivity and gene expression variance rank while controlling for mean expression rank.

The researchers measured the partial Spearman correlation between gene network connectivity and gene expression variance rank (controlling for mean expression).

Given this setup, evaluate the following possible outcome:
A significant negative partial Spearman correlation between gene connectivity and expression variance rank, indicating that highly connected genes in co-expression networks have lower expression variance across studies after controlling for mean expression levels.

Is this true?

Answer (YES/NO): YES